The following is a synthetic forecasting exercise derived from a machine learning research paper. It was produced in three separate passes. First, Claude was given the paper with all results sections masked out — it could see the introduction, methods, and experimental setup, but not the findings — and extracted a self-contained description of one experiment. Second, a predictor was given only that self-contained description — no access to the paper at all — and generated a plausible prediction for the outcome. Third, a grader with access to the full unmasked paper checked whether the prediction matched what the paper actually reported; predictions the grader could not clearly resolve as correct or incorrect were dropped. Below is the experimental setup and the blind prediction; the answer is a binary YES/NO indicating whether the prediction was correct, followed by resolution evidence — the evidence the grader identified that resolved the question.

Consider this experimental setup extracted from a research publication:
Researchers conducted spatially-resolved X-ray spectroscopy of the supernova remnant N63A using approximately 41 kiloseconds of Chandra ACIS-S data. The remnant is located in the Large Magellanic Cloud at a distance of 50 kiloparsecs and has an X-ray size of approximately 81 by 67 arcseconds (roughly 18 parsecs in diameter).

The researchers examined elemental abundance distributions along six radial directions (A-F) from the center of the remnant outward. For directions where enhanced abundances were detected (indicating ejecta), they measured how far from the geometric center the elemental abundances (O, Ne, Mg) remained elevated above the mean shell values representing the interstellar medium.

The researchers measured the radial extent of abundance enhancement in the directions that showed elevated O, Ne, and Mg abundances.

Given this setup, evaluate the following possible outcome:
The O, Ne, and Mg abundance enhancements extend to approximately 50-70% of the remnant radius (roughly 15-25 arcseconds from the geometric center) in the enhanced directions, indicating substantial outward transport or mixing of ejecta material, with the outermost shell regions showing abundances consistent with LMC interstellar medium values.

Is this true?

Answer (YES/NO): NO